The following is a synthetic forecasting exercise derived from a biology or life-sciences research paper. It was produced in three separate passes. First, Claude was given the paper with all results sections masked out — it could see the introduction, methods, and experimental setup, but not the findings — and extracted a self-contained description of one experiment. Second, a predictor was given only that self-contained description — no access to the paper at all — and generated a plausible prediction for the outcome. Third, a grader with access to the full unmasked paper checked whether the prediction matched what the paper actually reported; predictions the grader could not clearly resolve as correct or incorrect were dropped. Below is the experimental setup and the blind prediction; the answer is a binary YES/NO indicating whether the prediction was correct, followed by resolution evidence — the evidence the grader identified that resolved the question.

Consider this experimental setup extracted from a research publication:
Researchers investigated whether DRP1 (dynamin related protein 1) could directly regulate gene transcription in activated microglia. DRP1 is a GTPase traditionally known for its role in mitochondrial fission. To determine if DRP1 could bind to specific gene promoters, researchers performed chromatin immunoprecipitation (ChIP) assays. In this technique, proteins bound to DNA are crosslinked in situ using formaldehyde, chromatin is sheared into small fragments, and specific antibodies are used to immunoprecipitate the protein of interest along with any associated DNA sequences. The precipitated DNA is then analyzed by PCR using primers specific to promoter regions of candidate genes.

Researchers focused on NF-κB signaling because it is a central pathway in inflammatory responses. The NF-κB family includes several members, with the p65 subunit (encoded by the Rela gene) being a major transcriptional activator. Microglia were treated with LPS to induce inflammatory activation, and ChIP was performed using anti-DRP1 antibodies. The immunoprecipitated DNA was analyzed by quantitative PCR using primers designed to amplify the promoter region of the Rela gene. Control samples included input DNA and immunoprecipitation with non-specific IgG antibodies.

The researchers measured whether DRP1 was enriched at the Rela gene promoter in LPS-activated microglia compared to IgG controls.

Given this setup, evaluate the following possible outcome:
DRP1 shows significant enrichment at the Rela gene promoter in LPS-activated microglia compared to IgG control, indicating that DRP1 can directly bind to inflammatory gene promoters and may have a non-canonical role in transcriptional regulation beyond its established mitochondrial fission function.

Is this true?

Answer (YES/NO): YES